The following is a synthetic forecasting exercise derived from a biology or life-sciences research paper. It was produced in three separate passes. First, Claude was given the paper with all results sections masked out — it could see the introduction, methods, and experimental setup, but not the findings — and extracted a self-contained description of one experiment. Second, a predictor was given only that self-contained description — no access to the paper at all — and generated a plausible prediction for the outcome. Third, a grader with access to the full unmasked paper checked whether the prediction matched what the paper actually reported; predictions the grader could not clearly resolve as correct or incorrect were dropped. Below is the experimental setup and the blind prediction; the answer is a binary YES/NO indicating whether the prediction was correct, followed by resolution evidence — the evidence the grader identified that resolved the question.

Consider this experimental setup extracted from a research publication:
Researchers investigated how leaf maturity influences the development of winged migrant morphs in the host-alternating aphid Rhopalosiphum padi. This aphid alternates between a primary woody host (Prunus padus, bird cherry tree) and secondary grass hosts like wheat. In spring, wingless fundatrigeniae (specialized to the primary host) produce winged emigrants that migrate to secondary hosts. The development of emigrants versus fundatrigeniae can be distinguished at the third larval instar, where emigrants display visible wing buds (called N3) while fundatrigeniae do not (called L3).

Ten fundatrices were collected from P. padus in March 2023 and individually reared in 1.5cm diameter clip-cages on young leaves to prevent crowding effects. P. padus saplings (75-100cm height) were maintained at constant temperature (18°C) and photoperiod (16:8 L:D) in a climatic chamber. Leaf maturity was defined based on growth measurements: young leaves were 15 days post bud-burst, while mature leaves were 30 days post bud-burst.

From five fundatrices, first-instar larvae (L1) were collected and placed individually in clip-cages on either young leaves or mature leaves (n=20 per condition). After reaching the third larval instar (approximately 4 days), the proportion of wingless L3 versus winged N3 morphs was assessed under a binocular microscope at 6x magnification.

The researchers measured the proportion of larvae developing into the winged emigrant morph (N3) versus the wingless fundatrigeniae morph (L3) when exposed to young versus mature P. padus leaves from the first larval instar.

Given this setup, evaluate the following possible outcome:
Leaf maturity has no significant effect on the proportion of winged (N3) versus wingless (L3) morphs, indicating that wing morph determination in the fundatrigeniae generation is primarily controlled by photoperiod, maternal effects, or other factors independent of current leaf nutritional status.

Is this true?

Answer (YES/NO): NO